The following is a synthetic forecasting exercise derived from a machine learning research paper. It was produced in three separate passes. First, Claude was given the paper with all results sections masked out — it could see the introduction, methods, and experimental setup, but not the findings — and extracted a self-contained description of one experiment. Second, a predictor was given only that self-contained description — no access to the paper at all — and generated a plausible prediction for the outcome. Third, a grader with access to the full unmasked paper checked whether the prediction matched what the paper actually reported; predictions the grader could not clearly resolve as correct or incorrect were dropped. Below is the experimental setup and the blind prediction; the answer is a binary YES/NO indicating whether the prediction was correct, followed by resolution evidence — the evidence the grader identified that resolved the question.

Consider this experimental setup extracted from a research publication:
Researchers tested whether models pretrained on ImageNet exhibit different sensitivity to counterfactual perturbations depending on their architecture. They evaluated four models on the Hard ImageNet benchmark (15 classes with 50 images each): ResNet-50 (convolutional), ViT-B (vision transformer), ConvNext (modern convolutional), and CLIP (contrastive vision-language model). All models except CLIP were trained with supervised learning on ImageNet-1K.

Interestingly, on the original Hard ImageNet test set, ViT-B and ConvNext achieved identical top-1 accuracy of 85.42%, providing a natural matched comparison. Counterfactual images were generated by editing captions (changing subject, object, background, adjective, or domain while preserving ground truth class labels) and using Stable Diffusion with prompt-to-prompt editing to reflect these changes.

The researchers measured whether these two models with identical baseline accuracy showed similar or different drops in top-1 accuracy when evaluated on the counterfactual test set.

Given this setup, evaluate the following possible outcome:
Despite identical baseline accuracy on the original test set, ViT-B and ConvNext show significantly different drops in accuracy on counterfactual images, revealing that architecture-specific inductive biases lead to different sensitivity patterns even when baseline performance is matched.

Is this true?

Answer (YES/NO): YES